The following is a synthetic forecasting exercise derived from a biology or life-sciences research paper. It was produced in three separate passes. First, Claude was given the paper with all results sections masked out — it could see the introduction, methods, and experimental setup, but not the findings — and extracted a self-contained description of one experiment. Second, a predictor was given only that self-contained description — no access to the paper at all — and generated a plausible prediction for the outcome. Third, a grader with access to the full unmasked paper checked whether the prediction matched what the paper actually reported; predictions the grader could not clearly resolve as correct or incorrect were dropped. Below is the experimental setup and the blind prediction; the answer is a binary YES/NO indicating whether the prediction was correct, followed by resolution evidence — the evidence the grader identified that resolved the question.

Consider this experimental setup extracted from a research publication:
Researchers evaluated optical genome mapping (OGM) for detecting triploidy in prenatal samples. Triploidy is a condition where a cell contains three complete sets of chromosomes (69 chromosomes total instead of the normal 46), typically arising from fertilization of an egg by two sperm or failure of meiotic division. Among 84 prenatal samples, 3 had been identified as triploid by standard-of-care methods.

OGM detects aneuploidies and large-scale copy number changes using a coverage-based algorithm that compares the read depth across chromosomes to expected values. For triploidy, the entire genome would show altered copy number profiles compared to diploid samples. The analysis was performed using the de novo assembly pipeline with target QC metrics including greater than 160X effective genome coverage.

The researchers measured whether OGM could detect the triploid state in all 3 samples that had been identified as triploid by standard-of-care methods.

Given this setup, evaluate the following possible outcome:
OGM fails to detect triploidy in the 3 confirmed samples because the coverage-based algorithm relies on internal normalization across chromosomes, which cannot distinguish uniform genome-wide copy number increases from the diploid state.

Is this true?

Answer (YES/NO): NO